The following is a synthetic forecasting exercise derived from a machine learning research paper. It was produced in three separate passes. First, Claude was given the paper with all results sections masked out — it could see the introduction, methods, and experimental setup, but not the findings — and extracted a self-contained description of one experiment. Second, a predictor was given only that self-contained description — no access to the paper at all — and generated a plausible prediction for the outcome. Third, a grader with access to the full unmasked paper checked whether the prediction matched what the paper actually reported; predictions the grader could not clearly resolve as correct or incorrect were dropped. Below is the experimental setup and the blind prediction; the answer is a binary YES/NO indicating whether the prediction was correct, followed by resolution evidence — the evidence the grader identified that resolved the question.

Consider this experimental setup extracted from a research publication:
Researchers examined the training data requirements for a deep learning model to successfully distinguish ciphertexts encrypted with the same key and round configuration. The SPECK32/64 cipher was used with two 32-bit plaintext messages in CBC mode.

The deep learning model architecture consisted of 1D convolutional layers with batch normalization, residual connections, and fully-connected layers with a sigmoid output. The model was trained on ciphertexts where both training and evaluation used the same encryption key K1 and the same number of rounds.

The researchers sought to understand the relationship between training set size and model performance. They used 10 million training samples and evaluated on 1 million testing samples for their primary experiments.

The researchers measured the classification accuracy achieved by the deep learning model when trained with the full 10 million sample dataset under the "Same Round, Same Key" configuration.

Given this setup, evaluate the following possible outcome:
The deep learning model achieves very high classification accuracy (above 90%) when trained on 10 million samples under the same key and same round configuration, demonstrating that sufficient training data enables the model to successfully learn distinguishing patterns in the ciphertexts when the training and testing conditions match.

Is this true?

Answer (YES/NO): YES